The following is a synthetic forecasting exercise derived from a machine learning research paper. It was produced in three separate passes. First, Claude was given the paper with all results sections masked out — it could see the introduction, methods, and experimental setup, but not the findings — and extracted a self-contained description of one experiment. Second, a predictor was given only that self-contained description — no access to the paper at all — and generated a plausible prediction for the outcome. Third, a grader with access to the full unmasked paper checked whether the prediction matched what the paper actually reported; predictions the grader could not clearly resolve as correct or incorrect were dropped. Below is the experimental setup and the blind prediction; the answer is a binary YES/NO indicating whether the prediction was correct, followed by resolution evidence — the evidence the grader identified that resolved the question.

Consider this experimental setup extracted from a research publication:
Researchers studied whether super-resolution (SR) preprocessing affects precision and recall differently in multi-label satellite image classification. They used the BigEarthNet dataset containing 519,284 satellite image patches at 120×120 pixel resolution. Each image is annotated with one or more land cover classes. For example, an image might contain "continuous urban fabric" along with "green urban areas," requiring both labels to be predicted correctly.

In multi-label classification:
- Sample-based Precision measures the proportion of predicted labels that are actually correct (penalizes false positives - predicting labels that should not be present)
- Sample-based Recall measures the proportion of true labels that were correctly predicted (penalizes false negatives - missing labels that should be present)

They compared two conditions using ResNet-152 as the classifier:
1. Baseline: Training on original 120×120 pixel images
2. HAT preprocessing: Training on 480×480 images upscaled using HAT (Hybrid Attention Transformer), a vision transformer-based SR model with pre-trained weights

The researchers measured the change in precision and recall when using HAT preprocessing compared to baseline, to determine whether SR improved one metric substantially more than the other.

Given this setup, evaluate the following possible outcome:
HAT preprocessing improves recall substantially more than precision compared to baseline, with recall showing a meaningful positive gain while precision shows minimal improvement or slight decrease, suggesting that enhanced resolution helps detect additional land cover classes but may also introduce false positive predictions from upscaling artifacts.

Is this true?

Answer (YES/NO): NO